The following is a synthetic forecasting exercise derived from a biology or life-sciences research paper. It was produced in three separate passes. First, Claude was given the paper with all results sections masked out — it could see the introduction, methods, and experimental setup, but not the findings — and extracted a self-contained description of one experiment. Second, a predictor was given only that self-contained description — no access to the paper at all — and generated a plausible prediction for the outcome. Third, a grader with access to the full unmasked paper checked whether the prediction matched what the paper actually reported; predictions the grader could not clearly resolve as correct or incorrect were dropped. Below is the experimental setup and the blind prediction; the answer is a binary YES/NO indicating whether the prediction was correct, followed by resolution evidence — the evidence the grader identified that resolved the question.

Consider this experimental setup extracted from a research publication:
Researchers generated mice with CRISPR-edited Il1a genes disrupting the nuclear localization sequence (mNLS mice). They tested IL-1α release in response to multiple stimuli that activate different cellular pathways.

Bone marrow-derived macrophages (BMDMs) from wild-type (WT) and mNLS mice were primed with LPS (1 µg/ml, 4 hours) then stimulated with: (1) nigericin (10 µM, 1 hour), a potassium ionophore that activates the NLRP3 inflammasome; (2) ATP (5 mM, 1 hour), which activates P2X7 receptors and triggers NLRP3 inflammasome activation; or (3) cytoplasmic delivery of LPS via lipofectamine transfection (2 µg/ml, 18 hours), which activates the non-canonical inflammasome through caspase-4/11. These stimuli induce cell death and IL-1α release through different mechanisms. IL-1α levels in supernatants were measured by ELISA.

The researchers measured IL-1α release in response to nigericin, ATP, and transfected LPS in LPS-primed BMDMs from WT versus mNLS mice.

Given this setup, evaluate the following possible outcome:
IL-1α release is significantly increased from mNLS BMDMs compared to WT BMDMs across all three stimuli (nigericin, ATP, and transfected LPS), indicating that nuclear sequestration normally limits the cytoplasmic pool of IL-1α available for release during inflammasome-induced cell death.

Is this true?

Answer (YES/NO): NO